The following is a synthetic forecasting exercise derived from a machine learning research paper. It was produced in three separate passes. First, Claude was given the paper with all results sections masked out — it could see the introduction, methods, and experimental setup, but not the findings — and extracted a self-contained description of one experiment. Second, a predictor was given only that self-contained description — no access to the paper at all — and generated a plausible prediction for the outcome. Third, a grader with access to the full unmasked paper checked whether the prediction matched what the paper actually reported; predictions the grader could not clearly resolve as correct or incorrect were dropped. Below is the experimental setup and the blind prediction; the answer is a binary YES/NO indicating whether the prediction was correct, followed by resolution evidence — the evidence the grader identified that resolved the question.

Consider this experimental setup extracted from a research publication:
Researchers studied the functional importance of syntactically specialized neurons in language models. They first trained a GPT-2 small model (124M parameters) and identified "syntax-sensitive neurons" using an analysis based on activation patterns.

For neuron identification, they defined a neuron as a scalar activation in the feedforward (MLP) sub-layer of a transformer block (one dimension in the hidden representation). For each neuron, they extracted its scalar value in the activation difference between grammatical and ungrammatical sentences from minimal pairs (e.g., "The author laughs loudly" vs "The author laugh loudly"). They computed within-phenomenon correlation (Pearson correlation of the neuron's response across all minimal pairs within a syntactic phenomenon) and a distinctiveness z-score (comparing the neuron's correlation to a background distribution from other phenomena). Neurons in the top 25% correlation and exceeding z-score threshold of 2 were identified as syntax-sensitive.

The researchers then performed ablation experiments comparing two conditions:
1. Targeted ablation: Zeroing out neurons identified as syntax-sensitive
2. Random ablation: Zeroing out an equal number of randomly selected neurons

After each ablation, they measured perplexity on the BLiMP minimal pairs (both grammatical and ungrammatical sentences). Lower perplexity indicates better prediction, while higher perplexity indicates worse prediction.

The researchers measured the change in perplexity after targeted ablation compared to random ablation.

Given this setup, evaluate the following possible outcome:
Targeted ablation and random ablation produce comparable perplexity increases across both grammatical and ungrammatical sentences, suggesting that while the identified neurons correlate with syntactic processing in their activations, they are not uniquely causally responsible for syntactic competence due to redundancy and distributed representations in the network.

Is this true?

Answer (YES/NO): NO